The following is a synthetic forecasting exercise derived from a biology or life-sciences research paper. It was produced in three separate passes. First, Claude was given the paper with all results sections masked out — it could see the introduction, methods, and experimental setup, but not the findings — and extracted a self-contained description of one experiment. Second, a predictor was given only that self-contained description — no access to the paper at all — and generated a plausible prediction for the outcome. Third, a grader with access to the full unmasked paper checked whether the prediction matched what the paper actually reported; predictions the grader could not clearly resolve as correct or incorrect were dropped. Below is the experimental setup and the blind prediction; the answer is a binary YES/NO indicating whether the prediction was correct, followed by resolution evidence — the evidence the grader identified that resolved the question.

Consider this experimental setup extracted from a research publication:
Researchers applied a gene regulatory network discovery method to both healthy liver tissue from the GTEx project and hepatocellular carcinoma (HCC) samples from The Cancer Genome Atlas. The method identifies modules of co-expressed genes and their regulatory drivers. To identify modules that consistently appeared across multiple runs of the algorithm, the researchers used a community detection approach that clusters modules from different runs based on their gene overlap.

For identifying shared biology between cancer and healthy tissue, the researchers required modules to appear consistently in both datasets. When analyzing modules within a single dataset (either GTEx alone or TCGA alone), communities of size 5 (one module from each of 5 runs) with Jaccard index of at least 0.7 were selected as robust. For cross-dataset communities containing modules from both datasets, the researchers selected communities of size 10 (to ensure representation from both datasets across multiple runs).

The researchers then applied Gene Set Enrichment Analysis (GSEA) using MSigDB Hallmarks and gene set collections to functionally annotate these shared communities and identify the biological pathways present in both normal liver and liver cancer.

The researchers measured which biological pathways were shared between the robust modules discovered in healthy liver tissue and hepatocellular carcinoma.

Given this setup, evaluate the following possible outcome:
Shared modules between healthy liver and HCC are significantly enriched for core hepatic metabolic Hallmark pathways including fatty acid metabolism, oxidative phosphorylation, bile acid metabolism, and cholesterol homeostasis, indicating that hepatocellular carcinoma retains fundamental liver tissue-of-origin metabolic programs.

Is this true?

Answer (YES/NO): NO